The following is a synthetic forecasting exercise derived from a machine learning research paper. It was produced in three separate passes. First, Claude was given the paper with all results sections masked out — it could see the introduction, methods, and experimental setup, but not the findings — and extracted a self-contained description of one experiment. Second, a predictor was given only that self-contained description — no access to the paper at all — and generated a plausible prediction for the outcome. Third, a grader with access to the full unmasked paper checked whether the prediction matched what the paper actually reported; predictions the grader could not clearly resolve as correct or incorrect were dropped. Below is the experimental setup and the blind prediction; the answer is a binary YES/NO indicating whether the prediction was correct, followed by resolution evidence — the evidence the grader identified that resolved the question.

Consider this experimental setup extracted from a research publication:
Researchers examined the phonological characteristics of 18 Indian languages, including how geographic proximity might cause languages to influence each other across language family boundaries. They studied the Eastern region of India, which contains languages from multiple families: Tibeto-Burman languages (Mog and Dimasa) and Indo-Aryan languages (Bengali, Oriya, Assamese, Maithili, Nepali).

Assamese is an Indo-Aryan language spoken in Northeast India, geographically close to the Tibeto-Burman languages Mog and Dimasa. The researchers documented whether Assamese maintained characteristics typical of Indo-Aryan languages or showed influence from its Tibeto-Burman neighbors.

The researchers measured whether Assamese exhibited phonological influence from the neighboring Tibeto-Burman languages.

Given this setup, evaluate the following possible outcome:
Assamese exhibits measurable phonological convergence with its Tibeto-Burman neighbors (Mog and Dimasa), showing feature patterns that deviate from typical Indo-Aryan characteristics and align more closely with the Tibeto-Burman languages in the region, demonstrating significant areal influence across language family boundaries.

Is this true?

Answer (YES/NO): NO